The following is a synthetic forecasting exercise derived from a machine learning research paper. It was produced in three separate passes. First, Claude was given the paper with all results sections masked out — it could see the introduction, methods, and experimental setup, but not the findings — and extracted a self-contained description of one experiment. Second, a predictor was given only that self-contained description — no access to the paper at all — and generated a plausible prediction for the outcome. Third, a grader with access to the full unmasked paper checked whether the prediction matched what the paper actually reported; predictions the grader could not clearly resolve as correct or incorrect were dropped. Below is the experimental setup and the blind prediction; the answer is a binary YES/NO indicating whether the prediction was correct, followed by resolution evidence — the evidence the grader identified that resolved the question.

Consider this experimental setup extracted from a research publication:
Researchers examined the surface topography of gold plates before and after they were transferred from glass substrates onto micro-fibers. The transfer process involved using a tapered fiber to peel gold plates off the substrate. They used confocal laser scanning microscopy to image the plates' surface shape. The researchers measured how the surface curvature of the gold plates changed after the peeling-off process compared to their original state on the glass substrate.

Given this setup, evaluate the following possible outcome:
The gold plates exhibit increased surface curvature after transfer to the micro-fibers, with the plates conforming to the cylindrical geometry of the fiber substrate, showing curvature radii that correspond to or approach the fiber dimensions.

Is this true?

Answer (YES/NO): NO